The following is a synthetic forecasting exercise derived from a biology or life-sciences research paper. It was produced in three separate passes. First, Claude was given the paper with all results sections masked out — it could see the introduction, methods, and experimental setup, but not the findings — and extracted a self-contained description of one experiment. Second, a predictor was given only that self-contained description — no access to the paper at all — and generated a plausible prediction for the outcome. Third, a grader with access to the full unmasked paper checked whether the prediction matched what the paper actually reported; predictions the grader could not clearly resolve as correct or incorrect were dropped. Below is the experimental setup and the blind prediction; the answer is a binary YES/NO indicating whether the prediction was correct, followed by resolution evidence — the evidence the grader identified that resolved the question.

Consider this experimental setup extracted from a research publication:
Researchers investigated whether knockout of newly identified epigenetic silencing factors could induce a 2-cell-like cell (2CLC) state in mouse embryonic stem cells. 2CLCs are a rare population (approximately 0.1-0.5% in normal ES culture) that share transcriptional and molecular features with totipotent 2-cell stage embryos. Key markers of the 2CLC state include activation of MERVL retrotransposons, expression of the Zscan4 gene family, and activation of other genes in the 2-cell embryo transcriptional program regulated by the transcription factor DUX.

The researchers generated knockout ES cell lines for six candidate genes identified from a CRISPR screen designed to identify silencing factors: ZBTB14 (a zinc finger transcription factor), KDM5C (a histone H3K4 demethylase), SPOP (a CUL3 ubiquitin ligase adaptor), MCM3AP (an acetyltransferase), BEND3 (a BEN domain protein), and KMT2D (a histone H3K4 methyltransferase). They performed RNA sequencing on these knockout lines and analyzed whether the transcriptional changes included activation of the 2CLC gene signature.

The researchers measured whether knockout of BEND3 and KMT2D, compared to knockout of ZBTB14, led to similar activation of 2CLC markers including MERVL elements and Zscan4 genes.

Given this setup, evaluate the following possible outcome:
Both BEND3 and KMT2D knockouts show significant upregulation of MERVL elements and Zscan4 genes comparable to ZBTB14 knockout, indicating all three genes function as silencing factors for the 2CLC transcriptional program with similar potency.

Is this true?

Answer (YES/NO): NO